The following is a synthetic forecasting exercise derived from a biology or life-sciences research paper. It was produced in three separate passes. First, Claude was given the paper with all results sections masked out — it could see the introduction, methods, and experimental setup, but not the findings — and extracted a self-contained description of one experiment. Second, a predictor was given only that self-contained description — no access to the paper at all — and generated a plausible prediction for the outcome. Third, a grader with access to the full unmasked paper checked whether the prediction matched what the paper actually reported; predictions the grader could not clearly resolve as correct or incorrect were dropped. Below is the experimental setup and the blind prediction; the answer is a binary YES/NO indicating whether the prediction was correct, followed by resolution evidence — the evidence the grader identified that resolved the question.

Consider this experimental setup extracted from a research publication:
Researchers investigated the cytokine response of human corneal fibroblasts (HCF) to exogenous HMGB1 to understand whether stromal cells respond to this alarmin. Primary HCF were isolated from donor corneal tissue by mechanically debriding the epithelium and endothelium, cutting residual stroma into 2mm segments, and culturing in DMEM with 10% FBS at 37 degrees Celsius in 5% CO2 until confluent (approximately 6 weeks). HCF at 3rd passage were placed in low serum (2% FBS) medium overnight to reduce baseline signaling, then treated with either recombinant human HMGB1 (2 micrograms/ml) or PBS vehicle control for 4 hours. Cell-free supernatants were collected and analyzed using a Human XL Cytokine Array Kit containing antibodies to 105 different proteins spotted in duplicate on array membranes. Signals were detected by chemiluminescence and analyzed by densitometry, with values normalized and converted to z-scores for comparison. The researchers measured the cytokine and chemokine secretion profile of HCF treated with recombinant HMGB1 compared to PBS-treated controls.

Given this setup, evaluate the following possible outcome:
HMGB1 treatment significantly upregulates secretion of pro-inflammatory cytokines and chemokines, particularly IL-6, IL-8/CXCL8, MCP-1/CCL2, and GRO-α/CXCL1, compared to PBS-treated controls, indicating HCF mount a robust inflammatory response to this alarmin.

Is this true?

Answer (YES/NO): YES